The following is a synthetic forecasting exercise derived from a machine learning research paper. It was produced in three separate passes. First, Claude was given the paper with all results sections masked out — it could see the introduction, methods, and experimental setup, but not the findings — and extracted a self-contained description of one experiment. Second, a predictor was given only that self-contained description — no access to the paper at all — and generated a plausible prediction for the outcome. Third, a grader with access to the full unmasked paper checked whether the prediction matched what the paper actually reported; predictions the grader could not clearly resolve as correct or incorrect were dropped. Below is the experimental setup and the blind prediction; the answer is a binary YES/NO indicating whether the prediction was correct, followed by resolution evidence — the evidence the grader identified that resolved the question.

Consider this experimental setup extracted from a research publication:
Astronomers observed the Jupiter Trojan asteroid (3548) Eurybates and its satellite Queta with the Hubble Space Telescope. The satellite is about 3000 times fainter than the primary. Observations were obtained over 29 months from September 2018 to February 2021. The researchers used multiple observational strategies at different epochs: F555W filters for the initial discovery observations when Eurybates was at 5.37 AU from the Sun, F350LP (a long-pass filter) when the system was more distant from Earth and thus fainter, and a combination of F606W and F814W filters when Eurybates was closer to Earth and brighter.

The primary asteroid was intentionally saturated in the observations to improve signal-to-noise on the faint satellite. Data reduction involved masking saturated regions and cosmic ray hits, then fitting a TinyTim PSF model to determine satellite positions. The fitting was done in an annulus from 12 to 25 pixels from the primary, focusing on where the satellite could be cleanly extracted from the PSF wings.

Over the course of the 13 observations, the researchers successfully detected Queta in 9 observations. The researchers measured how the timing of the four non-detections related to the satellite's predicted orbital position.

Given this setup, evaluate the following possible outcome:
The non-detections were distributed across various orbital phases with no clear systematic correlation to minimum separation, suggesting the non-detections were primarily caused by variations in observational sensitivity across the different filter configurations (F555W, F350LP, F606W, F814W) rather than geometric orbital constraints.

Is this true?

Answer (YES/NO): NO